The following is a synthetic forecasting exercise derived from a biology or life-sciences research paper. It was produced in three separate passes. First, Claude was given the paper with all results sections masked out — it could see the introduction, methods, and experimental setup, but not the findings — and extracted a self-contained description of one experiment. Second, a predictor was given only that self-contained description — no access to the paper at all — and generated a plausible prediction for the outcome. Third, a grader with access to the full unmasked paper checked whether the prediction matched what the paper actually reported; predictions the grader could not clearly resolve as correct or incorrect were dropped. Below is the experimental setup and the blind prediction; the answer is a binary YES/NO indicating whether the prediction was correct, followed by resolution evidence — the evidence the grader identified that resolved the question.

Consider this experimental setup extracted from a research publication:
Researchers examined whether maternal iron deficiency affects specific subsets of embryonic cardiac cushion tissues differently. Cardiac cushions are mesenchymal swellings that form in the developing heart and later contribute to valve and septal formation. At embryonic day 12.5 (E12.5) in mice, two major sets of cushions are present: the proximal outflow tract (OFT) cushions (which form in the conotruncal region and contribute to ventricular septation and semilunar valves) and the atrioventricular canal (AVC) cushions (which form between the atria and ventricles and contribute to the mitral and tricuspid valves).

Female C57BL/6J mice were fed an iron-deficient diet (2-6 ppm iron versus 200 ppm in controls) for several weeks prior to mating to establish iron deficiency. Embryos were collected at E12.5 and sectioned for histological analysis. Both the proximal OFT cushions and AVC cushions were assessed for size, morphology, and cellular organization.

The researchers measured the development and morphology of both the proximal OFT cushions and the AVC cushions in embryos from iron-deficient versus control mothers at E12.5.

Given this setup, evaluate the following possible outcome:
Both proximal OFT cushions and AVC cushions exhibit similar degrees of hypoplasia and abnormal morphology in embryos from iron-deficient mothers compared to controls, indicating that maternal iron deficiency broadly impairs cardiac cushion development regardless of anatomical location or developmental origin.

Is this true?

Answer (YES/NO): NO